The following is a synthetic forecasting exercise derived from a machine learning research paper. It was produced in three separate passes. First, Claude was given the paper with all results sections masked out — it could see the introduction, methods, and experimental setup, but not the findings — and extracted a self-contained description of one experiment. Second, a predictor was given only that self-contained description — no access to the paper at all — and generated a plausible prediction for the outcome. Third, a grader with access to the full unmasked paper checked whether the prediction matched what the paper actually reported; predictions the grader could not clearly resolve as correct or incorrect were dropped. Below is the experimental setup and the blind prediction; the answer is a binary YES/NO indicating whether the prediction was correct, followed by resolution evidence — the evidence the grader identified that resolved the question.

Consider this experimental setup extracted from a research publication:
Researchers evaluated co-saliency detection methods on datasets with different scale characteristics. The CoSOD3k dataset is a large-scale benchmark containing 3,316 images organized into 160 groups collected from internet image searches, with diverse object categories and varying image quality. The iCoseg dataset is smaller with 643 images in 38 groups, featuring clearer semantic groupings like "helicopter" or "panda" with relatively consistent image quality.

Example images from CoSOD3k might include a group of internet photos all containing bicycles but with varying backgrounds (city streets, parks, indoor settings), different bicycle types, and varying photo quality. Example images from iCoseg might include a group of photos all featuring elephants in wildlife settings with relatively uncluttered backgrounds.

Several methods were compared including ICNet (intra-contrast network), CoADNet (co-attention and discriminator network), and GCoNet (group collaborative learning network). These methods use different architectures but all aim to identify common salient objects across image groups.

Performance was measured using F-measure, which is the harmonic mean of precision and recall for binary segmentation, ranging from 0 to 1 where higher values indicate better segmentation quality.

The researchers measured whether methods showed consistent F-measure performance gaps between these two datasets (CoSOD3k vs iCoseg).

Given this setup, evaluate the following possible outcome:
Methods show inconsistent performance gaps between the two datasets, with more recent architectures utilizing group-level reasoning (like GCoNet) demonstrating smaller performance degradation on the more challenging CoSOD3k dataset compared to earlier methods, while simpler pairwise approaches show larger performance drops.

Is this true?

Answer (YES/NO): NO